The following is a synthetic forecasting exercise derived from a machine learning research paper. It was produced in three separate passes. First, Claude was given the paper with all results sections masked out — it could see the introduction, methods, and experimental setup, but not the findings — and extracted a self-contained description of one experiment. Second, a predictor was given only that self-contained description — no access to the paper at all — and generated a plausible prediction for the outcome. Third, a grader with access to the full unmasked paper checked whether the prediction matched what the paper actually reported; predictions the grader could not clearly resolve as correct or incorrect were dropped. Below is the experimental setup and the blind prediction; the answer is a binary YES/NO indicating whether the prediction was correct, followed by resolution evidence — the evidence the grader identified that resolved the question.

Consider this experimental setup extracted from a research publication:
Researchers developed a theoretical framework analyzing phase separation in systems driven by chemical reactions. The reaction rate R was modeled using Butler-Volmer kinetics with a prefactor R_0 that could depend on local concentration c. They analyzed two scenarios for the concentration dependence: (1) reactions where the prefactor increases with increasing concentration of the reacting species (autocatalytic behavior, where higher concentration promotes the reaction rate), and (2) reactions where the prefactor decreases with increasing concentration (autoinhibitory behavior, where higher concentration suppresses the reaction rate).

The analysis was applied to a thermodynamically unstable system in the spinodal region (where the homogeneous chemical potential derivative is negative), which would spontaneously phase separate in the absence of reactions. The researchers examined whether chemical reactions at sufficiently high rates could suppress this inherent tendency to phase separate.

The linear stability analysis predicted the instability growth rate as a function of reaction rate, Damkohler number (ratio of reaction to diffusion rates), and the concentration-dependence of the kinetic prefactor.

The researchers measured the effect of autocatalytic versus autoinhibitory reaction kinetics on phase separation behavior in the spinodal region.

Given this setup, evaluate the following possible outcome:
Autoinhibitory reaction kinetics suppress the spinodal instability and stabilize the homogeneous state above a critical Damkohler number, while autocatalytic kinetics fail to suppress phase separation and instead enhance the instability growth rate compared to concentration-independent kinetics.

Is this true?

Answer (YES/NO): YES